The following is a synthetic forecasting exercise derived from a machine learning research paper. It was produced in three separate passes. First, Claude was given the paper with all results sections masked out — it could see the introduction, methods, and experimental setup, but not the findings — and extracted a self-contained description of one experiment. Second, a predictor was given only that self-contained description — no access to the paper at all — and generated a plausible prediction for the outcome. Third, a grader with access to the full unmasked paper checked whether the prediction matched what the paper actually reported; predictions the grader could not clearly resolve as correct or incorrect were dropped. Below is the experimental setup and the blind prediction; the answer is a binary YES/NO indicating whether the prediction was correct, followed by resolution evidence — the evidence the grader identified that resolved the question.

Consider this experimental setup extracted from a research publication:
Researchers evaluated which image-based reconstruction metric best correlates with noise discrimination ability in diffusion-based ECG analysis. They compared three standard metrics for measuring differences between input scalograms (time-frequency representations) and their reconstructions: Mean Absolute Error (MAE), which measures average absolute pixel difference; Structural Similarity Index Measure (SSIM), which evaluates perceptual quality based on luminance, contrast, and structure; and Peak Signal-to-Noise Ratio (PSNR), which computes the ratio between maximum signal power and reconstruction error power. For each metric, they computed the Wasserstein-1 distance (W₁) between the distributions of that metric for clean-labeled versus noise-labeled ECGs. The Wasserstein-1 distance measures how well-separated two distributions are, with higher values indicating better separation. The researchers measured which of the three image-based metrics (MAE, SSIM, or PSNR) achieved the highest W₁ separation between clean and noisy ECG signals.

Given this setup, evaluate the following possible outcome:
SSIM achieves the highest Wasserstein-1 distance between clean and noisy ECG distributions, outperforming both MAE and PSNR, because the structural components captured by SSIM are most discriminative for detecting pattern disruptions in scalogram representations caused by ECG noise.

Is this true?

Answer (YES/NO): NO